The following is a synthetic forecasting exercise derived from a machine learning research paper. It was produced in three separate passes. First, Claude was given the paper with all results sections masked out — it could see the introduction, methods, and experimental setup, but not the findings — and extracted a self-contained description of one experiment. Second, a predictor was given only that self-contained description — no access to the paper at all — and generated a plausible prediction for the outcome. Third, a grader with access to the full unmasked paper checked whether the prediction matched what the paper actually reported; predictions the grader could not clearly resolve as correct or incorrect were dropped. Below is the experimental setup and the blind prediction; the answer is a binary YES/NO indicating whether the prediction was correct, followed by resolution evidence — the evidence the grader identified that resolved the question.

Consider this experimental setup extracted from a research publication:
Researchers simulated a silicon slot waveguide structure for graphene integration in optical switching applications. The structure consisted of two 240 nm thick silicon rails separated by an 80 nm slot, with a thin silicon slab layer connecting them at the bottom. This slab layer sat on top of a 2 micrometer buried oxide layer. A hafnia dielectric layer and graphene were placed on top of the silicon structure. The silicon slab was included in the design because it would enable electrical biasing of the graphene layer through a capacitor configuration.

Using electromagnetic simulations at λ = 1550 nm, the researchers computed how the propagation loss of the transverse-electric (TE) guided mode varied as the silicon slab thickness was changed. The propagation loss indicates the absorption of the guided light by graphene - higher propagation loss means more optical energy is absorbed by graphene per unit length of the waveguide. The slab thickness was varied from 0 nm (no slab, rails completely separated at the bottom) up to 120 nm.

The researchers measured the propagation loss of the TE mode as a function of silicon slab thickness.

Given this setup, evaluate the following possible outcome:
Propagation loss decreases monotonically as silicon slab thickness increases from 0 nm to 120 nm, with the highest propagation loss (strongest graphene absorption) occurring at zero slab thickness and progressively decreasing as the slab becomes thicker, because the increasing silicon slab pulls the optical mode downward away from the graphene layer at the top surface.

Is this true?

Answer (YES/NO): YES